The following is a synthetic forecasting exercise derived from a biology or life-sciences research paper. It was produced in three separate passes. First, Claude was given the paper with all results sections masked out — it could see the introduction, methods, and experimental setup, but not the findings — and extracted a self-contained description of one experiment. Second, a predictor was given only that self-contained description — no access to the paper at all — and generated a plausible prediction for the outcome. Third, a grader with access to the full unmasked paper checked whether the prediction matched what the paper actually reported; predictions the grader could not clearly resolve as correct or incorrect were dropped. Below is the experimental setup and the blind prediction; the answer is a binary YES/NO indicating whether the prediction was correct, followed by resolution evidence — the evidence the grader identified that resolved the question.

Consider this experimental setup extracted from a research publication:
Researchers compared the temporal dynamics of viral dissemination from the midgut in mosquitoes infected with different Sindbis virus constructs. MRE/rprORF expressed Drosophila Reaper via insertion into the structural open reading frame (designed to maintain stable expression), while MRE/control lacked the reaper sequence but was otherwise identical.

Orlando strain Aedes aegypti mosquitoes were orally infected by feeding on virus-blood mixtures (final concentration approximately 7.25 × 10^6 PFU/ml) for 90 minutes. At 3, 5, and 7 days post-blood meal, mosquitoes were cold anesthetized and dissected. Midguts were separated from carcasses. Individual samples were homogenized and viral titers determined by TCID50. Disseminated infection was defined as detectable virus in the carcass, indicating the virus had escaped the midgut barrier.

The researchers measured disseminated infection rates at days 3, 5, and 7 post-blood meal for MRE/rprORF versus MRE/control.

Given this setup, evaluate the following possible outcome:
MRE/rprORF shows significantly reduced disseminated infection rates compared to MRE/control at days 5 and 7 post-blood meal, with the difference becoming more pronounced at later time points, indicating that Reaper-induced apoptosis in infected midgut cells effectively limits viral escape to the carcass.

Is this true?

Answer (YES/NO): NO